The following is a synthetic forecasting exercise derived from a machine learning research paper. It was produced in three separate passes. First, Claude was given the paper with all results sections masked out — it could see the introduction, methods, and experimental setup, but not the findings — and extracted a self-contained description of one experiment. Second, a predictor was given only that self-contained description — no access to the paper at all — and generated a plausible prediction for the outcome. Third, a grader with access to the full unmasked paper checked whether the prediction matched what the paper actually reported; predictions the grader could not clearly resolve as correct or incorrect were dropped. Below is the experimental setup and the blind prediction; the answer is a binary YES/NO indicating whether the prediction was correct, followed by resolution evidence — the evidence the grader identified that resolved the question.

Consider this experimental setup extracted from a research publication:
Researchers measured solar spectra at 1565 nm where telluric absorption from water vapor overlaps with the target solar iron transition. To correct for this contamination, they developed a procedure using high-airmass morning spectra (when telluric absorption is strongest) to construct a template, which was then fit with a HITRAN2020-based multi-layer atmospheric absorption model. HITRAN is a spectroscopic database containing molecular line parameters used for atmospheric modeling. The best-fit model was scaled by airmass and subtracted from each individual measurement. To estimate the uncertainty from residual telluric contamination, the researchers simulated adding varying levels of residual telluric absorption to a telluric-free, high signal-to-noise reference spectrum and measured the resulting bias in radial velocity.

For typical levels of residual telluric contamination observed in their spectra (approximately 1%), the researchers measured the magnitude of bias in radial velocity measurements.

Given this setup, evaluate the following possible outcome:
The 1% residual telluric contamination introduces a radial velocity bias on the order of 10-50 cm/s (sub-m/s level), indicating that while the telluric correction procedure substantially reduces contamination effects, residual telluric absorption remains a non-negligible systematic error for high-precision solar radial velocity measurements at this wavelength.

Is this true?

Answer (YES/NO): NO